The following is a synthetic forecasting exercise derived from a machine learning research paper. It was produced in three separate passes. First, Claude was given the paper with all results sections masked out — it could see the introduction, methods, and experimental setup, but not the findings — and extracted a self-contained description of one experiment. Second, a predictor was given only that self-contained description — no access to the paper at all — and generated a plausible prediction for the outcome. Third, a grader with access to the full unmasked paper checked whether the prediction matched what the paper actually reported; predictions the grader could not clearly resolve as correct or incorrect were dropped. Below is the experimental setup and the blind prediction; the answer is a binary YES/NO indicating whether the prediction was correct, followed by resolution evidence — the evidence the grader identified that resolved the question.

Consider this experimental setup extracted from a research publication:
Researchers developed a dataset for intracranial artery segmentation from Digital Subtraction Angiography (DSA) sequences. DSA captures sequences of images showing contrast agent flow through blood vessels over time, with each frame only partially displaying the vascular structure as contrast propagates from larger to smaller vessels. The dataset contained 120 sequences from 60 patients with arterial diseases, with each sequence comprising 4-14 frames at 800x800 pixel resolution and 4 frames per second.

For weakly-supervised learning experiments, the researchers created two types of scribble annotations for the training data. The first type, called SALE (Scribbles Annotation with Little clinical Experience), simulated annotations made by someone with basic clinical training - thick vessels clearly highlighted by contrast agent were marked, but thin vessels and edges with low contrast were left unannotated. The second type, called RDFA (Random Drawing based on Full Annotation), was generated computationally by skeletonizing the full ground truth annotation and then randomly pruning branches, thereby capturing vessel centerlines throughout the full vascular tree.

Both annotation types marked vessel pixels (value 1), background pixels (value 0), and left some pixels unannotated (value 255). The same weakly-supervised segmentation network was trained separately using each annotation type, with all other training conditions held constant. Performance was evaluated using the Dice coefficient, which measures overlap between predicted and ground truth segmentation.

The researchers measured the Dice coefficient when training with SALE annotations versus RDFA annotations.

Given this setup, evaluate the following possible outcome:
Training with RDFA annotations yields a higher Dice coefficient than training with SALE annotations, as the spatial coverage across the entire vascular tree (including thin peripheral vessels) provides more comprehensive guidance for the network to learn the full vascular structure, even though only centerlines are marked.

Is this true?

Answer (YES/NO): YES